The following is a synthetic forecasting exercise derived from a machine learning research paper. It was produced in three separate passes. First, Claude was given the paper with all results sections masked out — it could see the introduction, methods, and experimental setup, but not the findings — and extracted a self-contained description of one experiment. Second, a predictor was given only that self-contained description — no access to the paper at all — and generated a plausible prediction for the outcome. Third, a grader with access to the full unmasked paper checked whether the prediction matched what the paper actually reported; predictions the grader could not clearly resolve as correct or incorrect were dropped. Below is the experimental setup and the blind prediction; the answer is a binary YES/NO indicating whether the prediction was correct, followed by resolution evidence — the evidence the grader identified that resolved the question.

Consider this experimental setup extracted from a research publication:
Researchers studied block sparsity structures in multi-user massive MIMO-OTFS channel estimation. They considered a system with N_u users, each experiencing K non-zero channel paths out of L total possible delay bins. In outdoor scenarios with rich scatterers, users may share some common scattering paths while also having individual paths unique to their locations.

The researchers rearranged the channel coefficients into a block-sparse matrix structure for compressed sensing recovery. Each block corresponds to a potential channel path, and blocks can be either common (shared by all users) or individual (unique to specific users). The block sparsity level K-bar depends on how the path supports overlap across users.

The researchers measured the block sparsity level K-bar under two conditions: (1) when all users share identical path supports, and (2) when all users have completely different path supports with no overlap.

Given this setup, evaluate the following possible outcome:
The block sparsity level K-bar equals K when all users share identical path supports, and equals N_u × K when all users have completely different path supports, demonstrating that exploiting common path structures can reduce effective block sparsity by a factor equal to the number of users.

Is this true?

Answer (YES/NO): YES